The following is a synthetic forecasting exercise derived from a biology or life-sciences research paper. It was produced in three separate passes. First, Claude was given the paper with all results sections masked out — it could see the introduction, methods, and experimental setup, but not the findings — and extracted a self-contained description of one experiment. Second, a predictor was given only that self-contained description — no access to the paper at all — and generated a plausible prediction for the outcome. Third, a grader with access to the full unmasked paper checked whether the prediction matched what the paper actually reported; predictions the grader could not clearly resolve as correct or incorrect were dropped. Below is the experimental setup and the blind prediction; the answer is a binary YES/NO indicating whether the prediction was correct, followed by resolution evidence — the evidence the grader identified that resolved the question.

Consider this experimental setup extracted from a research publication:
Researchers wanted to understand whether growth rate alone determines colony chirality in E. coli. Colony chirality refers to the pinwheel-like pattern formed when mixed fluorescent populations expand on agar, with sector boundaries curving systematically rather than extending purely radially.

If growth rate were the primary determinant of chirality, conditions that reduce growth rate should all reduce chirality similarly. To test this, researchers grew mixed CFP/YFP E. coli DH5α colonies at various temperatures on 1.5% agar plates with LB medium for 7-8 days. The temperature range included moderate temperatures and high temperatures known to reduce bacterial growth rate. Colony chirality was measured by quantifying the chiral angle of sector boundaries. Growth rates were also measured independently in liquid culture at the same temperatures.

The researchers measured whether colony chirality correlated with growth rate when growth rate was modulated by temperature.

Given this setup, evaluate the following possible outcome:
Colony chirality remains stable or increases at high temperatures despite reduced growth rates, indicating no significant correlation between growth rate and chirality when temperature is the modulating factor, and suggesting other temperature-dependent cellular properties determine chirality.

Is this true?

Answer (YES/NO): YES